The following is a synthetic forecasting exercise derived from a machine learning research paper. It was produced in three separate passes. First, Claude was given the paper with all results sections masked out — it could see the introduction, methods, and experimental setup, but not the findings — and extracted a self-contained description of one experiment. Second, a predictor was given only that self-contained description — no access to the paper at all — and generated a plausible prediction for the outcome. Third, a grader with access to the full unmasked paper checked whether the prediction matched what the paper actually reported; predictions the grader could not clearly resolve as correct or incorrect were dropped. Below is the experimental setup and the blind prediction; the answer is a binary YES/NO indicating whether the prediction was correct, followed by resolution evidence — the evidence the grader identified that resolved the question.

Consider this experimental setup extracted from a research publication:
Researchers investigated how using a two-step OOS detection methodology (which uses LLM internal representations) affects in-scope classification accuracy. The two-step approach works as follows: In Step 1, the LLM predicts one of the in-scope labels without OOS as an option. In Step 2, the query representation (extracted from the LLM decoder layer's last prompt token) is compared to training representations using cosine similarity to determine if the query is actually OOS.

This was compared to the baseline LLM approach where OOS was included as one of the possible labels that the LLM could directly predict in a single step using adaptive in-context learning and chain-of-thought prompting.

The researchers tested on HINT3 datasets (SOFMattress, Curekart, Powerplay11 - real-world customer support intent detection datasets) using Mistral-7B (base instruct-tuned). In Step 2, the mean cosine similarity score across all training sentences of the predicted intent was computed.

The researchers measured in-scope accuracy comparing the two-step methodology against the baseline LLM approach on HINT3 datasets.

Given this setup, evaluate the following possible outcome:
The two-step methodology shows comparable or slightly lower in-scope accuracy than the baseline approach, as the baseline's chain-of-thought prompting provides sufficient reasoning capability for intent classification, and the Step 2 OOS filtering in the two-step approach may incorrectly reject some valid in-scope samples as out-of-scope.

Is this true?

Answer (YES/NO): NO